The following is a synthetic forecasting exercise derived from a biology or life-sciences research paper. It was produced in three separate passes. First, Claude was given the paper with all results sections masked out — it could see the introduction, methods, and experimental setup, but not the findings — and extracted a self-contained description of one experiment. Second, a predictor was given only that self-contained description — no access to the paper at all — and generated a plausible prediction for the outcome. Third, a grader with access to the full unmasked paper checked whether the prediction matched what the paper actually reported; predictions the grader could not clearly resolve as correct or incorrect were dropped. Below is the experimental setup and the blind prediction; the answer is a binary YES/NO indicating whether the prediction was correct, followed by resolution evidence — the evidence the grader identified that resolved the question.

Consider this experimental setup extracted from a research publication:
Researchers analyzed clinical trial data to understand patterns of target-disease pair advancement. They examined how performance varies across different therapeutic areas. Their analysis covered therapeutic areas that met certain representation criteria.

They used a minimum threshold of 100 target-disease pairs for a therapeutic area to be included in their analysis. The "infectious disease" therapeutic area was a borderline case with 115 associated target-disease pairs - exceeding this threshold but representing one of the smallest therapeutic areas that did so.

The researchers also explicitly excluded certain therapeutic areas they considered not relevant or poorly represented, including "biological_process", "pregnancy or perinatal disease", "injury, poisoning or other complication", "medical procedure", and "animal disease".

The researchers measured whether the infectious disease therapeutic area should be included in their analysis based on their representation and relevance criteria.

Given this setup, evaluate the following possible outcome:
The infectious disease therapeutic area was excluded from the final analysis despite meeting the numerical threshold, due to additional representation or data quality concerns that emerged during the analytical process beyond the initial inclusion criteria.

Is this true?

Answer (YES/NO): YES